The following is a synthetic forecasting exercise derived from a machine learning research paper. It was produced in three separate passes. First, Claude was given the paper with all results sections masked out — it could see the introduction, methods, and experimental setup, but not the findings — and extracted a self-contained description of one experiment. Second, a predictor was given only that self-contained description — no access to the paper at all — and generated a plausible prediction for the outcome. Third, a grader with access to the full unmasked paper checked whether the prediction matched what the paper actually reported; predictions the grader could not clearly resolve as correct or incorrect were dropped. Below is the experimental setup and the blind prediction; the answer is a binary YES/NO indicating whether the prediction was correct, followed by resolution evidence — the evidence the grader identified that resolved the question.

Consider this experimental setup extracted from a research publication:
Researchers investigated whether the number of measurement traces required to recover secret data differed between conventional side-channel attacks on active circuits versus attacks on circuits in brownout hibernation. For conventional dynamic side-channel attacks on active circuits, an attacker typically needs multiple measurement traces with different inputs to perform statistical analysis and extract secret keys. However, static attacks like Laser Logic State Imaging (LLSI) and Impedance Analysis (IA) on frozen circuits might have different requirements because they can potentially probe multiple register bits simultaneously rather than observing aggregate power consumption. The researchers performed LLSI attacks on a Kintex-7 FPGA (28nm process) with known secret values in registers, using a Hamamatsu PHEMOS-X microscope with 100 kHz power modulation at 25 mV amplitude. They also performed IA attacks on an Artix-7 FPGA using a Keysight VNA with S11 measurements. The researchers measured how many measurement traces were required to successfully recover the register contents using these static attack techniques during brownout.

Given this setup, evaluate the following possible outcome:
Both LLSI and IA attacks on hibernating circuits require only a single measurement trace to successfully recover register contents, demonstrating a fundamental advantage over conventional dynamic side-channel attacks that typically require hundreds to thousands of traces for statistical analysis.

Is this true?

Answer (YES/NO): NO